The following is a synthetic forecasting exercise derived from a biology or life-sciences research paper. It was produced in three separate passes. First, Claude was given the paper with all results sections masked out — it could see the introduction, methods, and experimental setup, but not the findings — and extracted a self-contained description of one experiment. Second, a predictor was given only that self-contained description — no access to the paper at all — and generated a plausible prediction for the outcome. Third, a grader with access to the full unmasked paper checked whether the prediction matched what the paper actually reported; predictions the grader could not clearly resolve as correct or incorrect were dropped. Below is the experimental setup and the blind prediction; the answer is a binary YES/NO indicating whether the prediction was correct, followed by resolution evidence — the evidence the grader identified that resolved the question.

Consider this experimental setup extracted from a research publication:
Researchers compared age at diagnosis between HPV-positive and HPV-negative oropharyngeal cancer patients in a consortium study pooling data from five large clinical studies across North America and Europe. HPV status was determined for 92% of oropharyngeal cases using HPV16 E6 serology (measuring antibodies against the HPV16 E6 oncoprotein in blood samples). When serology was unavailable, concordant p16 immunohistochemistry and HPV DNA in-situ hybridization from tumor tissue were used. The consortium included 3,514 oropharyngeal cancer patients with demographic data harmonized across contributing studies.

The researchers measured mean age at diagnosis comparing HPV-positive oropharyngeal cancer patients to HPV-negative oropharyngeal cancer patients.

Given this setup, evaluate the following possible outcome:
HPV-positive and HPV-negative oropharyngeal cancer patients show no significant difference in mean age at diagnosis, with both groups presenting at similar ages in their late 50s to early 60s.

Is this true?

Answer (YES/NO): NO